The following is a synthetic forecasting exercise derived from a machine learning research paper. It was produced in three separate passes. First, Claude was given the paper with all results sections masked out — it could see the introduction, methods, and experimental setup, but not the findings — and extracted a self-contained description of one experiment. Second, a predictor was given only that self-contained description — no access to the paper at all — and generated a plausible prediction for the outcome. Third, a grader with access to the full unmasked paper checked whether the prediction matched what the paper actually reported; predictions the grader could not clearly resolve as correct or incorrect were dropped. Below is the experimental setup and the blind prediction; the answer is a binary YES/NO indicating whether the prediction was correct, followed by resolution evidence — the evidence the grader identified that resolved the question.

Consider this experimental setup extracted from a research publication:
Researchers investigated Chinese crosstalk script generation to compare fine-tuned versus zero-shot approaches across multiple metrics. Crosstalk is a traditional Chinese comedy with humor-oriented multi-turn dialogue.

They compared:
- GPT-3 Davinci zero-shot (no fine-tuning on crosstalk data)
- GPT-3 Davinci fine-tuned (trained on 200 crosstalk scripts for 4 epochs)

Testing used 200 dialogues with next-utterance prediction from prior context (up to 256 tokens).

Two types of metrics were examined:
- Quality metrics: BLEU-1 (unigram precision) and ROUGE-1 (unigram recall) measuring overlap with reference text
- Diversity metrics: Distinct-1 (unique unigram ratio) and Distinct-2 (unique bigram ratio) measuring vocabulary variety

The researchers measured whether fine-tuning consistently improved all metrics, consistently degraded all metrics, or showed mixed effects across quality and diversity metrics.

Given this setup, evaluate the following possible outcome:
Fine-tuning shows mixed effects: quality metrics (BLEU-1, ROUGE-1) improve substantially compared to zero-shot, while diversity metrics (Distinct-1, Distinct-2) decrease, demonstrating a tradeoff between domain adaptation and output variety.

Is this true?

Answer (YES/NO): NO